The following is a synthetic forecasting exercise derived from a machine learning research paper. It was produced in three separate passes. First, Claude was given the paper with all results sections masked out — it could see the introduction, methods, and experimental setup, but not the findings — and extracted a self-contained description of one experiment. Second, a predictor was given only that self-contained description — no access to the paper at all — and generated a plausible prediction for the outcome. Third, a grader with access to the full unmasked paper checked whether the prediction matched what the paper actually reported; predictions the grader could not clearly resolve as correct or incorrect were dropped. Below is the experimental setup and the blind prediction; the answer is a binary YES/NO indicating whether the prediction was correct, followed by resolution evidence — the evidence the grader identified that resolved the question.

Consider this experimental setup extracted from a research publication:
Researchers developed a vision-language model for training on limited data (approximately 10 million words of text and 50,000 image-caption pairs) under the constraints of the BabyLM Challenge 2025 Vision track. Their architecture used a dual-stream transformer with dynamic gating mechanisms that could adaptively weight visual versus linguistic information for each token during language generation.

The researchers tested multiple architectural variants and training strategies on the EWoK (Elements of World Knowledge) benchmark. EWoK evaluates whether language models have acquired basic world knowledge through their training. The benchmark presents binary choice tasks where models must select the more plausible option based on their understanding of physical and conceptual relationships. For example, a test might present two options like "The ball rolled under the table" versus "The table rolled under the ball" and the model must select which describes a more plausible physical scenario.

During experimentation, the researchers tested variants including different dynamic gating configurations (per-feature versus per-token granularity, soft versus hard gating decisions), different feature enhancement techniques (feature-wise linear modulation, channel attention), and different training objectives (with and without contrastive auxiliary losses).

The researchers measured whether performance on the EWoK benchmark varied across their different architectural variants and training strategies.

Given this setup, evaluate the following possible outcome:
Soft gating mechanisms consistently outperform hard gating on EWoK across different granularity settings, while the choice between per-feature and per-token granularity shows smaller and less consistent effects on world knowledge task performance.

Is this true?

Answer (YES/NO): NO